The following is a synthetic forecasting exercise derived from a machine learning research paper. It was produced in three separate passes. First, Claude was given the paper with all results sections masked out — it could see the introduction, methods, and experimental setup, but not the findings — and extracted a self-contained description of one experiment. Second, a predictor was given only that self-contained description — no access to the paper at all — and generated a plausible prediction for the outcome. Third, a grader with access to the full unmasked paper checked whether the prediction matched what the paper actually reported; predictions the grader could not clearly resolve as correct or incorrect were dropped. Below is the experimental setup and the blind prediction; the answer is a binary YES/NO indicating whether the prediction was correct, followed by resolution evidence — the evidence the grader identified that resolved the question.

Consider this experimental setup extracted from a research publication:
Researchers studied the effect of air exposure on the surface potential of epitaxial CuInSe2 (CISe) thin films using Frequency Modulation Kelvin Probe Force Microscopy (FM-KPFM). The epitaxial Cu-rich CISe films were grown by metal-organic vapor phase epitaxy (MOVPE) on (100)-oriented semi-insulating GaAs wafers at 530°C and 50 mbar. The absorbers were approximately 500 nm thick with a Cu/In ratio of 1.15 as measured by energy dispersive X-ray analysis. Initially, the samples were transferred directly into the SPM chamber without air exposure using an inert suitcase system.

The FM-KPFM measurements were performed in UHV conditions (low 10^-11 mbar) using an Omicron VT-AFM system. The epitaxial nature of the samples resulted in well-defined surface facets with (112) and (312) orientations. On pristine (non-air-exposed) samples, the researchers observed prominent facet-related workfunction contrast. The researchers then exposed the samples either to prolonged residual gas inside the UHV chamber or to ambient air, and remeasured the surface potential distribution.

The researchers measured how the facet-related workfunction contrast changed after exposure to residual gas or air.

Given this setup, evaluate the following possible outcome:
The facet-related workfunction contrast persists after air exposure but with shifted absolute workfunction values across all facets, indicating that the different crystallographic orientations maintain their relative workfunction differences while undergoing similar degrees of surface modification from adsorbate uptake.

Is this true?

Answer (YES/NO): NO